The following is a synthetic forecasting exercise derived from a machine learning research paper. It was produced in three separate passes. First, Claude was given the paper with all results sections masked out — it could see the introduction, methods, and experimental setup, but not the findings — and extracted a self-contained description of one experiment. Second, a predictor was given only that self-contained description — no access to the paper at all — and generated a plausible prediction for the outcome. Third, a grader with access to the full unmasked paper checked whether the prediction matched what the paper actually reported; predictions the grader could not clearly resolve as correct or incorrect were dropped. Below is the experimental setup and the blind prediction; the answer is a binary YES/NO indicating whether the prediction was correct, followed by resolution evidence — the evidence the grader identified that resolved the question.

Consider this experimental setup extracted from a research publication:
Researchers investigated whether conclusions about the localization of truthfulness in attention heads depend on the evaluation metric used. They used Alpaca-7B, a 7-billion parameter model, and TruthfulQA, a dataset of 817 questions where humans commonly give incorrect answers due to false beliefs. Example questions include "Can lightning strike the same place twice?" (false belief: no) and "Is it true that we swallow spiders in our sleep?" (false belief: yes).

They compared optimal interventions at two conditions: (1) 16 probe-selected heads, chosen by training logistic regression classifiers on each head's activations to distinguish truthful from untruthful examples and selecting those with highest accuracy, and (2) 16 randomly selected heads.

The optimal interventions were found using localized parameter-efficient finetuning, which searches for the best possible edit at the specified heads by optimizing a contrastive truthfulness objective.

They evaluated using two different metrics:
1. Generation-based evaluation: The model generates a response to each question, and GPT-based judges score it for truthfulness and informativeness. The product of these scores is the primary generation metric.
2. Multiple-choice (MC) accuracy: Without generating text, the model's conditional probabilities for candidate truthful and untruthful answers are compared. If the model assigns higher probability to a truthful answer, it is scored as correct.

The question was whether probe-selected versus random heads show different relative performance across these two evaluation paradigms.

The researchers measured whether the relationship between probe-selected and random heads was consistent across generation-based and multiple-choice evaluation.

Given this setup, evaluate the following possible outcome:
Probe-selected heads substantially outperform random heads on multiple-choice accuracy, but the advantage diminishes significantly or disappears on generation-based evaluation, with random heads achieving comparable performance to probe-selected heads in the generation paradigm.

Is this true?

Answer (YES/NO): NO